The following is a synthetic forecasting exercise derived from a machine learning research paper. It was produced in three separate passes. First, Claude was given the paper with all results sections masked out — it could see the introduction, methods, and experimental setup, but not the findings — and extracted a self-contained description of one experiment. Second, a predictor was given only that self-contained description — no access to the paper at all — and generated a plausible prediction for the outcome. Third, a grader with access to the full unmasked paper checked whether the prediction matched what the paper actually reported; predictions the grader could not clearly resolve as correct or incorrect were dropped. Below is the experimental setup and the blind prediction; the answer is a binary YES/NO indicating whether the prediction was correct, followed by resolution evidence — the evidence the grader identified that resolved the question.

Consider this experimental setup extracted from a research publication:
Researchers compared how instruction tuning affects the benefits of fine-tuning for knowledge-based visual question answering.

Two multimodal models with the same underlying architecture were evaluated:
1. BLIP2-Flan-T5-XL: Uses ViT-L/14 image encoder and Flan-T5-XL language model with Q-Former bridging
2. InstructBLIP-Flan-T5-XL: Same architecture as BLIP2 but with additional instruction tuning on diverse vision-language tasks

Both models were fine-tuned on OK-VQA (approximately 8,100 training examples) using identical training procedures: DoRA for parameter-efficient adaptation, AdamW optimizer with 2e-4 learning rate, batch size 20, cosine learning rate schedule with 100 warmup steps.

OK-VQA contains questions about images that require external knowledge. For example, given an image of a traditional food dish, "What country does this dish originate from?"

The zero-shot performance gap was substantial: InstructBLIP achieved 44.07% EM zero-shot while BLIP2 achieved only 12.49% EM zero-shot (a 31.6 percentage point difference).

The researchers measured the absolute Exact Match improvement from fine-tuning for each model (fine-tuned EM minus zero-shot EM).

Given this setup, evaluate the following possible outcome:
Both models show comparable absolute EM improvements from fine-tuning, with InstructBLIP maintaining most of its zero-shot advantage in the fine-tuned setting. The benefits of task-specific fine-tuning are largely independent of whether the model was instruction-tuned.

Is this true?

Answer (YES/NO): NO